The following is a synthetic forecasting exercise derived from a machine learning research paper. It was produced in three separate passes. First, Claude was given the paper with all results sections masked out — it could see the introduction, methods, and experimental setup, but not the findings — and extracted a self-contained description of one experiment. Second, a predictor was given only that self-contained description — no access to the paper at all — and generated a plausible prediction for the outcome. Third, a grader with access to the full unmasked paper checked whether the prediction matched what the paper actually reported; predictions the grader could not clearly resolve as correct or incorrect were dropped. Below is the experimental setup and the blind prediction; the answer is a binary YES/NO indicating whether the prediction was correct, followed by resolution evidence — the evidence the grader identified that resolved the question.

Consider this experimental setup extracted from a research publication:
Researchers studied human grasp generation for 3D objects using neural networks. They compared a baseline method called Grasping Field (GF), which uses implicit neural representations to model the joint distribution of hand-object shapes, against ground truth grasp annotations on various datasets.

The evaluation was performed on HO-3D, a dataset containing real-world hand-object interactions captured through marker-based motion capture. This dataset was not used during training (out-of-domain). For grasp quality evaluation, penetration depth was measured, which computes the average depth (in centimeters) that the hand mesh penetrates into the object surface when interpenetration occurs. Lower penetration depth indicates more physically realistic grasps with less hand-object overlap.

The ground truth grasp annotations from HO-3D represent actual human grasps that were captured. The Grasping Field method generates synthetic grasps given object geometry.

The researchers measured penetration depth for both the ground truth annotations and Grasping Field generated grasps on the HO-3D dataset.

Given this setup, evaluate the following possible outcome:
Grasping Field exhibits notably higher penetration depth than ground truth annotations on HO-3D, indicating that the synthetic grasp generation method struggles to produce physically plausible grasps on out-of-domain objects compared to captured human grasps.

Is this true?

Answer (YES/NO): NO